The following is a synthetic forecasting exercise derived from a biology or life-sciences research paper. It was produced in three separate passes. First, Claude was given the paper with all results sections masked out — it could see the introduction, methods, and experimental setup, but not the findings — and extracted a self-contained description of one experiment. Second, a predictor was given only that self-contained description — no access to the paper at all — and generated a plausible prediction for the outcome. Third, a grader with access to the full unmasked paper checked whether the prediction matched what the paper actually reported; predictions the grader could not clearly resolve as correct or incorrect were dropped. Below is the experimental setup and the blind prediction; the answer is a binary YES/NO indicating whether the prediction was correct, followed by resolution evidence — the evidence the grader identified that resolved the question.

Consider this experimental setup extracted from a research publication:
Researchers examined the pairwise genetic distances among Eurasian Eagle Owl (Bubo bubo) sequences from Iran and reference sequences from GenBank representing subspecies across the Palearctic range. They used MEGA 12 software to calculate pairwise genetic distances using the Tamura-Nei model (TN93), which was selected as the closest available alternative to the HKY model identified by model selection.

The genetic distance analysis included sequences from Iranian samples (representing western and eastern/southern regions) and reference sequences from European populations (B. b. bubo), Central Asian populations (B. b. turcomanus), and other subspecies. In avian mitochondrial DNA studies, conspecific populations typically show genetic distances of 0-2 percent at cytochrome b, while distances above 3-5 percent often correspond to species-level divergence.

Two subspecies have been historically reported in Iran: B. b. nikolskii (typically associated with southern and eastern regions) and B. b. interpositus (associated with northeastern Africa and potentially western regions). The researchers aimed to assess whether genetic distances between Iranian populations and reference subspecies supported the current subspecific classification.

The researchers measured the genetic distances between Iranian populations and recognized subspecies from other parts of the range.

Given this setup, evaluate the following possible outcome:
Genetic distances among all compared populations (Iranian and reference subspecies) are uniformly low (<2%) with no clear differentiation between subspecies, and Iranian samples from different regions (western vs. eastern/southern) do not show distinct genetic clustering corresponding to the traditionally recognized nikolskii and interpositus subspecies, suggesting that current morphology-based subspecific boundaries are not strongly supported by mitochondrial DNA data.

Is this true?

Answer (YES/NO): NO